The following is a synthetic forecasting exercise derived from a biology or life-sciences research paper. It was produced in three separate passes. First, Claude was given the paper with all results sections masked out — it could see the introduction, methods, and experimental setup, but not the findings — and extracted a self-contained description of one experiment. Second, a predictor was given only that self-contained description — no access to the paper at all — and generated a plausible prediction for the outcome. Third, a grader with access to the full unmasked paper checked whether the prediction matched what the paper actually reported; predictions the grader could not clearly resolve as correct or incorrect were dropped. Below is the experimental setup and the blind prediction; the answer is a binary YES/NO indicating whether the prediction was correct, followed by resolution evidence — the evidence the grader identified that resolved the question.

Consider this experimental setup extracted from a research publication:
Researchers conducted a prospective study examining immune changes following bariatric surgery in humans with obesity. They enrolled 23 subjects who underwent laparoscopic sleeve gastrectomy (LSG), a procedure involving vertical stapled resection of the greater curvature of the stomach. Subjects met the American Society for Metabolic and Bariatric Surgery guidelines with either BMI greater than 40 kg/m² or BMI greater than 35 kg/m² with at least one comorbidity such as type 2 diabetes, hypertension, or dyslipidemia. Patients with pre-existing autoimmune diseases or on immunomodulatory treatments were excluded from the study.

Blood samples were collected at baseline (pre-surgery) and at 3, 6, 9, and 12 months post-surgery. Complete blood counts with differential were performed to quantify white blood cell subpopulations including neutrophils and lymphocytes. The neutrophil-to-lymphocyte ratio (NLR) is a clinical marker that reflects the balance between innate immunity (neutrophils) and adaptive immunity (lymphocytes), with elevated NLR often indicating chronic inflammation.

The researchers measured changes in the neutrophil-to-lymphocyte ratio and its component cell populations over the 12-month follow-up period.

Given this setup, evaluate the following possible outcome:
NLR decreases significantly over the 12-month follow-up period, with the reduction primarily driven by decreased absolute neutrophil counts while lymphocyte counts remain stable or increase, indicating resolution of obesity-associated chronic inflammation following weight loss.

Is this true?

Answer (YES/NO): YES